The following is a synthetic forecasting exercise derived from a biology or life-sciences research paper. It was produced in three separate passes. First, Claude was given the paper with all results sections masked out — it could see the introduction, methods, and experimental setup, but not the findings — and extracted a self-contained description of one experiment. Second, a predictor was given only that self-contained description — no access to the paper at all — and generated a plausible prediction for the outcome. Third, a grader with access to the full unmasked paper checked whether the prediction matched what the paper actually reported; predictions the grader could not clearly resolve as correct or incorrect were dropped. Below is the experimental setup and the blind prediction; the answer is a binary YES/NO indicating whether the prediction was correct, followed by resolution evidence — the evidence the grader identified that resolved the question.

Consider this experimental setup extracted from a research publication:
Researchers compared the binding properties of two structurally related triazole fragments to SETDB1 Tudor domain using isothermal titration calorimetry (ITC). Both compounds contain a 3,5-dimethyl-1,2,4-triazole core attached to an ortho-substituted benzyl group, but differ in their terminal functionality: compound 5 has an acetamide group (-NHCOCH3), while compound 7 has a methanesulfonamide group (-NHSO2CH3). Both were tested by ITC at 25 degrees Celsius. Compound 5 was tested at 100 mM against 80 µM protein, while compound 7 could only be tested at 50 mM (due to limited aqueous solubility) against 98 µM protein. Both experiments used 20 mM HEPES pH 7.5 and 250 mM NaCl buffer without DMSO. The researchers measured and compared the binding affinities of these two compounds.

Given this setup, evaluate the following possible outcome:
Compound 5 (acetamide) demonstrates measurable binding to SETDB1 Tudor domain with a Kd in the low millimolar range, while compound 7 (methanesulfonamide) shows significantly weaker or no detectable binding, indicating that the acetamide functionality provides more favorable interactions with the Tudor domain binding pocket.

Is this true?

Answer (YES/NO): NO